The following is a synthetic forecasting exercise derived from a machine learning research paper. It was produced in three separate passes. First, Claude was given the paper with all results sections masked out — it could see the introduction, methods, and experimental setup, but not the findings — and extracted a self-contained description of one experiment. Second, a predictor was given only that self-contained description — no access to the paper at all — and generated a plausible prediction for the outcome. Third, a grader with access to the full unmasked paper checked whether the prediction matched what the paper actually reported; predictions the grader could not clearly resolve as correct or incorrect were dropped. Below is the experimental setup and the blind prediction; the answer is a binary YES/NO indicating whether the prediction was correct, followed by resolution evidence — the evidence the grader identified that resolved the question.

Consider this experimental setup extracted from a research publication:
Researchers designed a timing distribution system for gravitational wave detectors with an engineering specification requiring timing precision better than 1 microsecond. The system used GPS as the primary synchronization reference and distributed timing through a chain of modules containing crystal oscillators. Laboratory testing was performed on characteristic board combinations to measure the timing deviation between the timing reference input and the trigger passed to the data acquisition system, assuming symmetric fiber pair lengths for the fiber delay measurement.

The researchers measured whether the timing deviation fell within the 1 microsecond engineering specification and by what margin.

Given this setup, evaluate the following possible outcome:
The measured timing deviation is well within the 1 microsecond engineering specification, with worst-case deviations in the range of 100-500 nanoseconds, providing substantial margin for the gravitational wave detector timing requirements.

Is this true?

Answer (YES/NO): NO